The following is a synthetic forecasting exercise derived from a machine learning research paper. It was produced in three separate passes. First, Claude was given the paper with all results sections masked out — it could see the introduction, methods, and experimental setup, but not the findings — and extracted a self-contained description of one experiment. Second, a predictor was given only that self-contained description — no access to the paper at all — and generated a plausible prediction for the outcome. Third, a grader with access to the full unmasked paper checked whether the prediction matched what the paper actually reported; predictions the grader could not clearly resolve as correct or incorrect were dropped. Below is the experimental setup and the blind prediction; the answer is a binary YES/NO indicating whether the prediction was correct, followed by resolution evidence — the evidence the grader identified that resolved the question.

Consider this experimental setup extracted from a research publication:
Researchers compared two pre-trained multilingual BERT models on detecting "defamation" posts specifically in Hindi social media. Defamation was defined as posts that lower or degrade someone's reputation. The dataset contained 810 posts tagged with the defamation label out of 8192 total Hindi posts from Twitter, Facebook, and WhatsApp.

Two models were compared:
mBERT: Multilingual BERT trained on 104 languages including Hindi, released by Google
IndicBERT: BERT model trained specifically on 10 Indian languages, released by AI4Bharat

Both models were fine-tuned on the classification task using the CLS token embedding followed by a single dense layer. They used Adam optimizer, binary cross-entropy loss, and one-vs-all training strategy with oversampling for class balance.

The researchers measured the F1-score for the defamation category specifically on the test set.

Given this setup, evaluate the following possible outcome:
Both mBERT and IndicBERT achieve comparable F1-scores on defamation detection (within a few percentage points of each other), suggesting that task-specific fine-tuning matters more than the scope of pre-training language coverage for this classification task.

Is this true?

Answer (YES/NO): NO